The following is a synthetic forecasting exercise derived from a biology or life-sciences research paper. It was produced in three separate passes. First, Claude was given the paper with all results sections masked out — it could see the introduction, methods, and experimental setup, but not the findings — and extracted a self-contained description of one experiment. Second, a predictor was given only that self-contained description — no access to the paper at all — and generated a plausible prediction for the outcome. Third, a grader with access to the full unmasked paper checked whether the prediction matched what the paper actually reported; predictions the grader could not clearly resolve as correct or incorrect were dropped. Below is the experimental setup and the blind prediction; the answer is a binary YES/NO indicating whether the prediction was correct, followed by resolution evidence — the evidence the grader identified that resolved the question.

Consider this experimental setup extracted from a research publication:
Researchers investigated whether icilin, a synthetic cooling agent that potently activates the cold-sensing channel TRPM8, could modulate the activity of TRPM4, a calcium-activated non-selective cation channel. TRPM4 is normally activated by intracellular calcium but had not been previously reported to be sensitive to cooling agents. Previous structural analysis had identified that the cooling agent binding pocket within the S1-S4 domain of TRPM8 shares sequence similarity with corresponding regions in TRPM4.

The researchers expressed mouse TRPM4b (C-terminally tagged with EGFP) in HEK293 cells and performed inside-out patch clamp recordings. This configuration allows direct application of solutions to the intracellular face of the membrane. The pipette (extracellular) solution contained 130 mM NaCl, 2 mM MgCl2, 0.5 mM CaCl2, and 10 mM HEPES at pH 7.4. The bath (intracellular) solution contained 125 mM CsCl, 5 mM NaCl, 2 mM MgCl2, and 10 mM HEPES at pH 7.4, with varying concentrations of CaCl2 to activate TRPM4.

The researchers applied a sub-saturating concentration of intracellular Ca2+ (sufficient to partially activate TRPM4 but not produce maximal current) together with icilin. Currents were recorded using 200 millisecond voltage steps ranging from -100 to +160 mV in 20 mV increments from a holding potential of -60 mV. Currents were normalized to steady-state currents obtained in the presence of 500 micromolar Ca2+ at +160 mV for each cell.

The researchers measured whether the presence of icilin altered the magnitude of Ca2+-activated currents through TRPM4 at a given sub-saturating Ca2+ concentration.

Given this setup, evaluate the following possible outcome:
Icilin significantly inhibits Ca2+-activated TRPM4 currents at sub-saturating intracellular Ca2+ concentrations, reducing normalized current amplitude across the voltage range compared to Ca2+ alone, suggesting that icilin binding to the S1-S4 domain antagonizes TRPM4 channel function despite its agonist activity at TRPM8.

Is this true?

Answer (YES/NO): NO